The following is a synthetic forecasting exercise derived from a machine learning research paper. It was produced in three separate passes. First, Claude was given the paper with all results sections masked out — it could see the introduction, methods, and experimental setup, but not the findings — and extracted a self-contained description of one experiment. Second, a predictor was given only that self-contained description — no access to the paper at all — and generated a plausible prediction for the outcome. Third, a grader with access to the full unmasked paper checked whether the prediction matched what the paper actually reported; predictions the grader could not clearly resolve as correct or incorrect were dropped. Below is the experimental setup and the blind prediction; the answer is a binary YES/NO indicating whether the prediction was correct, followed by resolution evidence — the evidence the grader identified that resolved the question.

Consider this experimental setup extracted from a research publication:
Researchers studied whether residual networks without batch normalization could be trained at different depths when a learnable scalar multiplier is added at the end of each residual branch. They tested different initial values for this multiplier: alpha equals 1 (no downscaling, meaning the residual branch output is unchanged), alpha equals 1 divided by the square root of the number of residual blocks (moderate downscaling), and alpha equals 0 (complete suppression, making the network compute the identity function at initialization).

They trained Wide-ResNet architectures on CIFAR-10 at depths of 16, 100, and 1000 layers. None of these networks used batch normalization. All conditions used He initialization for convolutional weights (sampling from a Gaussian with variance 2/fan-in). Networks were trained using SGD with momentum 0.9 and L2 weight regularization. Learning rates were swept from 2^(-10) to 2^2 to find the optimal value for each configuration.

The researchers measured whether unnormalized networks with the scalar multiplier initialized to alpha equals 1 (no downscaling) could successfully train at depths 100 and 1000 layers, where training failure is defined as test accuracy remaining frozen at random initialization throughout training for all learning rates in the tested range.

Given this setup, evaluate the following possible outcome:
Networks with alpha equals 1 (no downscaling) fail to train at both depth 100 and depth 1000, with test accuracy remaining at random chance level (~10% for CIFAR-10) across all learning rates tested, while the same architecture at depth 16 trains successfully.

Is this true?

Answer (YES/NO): YES